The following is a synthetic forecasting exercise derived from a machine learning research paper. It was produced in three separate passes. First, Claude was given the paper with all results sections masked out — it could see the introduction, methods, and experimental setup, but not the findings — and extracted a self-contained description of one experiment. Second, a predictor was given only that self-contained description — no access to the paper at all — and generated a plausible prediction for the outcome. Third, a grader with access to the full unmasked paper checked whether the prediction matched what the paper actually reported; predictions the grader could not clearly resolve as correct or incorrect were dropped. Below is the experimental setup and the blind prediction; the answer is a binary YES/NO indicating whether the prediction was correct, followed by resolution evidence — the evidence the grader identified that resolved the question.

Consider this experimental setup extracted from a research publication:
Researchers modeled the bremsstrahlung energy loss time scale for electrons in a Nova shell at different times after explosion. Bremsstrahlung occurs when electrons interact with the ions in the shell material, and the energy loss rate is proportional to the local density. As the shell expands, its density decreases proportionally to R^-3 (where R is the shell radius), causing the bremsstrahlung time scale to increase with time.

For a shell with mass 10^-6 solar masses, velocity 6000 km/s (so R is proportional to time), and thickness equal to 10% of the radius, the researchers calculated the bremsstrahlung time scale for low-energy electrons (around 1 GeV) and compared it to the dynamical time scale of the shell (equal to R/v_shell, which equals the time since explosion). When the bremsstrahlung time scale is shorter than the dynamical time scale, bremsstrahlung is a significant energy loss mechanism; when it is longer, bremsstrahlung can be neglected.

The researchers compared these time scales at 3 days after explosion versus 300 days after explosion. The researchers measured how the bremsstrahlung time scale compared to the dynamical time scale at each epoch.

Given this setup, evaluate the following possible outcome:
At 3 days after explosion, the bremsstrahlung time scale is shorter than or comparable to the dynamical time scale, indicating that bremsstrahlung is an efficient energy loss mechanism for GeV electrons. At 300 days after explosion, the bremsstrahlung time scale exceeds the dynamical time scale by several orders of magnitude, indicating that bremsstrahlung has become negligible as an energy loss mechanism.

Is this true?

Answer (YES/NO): NO